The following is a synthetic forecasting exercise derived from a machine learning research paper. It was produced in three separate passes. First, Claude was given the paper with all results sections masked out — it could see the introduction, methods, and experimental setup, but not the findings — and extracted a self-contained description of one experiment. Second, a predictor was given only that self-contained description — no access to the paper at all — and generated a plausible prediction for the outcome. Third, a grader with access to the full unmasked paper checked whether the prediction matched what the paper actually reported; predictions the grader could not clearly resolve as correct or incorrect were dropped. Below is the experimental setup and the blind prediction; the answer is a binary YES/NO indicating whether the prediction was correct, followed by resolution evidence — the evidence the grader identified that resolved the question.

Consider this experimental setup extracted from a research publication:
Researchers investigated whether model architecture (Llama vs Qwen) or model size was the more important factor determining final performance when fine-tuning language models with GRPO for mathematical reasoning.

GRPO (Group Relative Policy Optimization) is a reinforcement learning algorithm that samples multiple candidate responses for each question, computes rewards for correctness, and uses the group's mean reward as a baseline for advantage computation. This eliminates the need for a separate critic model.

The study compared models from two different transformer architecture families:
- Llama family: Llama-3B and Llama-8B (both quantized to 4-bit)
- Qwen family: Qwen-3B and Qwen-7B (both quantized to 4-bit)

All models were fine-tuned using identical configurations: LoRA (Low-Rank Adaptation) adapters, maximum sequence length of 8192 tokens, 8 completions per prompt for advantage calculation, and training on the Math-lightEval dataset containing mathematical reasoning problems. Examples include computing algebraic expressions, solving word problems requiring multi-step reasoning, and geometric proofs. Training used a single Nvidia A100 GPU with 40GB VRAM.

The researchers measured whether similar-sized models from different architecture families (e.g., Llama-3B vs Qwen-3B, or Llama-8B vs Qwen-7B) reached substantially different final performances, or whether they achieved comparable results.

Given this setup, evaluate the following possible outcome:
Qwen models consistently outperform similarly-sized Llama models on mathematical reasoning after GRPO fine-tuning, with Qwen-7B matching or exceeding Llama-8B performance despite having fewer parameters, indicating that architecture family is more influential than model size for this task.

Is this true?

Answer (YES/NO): NO